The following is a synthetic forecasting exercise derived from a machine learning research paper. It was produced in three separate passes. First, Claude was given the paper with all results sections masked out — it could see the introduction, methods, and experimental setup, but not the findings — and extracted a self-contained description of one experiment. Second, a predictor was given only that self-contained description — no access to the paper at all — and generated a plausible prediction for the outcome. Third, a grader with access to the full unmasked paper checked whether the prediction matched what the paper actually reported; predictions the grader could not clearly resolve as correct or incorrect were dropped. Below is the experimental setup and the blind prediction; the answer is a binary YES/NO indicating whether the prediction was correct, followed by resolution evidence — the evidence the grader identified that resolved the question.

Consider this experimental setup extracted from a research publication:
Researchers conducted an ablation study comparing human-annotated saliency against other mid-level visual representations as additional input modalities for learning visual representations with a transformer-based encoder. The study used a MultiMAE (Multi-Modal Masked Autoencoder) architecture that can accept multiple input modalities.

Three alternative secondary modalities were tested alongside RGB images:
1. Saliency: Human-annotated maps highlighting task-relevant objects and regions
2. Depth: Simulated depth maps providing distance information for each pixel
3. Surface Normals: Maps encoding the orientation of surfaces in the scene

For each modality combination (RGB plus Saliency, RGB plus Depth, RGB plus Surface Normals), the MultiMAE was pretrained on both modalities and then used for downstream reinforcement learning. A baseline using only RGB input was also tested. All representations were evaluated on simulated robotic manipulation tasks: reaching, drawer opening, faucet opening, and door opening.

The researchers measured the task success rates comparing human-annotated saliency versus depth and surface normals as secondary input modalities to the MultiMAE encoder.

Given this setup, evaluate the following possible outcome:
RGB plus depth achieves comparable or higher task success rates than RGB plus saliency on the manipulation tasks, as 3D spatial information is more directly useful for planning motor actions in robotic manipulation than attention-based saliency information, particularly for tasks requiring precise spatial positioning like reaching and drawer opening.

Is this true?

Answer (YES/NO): NO